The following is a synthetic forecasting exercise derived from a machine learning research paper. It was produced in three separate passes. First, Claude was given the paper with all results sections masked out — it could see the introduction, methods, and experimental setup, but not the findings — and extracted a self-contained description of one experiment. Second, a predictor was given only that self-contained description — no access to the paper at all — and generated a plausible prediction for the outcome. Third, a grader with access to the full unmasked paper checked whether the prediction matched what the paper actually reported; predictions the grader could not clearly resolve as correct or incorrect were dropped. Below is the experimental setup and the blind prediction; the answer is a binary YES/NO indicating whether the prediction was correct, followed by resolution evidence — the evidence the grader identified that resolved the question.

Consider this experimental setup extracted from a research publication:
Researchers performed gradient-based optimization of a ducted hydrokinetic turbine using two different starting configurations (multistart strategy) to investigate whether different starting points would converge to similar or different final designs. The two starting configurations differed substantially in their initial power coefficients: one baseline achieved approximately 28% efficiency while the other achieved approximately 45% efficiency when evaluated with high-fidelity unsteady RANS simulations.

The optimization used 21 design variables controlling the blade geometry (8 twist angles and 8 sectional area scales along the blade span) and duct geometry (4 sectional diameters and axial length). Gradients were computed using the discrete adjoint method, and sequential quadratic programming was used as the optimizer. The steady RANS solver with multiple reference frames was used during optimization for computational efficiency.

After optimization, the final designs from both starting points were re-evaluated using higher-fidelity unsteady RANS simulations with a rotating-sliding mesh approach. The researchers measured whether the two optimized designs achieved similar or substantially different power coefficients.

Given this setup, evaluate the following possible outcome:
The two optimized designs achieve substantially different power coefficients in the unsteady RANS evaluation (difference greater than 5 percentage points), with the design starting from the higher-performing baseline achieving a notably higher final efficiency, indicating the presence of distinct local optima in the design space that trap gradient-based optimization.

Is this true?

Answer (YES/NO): NO